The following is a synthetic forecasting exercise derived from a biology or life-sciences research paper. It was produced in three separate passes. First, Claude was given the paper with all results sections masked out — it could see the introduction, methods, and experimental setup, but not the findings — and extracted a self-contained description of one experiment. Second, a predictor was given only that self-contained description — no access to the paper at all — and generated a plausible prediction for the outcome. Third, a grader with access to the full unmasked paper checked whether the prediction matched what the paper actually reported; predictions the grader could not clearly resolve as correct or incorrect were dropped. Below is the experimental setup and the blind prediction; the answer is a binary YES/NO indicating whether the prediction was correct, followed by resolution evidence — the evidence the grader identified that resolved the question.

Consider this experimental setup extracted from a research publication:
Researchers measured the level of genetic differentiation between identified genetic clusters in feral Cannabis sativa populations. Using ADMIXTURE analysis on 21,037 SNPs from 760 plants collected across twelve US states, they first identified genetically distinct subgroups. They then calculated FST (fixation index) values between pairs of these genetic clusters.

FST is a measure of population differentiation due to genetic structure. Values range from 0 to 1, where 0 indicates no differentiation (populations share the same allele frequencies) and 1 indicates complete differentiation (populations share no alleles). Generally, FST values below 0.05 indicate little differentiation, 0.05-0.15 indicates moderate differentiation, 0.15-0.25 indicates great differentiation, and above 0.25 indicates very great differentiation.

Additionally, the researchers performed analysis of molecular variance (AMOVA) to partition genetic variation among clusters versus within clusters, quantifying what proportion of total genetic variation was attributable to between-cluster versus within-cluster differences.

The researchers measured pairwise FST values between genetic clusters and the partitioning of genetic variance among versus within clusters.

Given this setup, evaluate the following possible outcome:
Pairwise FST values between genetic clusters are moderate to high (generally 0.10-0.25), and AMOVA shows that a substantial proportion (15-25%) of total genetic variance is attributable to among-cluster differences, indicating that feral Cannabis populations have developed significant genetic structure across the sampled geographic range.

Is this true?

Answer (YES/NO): NO